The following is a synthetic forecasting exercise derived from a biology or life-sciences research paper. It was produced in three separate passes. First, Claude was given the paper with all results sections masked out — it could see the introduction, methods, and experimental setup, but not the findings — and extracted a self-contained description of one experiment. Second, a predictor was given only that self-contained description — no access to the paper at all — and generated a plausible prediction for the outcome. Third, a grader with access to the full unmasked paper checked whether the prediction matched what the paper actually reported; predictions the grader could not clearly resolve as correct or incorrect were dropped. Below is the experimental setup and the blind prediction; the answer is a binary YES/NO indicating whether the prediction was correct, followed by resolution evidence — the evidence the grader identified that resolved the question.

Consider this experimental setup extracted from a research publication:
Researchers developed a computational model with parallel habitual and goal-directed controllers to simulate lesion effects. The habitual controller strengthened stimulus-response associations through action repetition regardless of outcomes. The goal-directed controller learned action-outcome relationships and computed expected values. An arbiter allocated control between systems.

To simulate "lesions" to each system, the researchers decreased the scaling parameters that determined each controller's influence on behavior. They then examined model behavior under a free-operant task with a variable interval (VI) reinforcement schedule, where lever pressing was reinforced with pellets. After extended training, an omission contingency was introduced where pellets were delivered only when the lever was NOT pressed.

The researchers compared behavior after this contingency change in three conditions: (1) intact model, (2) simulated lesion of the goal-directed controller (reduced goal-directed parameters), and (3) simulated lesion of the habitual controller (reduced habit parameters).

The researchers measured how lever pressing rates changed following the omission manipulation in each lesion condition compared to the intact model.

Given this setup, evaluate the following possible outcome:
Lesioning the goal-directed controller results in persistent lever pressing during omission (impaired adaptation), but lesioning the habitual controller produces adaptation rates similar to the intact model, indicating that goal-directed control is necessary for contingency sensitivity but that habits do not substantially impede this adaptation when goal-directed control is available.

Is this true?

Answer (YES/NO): NO